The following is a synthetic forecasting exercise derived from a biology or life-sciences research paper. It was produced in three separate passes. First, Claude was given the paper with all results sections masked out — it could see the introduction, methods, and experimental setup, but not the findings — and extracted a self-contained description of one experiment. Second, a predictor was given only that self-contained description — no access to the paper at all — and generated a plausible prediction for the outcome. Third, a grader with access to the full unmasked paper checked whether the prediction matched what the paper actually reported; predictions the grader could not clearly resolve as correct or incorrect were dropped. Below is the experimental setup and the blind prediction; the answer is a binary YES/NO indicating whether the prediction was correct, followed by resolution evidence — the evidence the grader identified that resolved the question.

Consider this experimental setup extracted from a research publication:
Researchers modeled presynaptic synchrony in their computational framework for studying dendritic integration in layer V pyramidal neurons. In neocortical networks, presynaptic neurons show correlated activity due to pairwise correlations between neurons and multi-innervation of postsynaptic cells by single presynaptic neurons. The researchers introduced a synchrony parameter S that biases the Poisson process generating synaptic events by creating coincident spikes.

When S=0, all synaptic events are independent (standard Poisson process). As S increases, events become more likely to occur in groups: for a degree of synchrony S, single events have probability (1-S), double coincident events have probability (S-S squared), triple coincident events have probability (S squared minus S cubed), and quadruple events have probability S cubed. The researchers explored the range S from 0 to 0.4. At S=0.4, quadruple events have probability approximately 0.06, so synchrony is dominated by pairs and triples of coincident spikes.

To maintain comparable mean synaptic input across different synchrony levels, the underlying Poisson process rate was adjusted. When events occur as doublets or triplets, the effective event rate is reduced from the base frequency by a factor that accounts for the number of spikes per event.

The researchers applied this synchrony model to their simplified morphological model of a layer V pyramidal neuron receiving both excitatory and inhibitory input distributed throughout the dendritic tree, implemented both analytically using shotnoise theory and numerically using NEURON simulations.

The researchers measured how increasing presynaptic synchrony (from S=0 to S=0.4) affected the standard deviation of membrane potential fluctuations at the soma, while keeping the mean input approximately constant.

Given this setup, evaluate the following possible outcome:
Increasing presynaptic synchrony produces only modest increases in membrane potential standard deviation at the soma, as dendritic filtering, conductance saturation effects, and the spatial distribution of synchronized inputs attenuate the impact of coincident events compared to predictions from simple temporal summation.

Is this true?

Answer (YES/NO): NO